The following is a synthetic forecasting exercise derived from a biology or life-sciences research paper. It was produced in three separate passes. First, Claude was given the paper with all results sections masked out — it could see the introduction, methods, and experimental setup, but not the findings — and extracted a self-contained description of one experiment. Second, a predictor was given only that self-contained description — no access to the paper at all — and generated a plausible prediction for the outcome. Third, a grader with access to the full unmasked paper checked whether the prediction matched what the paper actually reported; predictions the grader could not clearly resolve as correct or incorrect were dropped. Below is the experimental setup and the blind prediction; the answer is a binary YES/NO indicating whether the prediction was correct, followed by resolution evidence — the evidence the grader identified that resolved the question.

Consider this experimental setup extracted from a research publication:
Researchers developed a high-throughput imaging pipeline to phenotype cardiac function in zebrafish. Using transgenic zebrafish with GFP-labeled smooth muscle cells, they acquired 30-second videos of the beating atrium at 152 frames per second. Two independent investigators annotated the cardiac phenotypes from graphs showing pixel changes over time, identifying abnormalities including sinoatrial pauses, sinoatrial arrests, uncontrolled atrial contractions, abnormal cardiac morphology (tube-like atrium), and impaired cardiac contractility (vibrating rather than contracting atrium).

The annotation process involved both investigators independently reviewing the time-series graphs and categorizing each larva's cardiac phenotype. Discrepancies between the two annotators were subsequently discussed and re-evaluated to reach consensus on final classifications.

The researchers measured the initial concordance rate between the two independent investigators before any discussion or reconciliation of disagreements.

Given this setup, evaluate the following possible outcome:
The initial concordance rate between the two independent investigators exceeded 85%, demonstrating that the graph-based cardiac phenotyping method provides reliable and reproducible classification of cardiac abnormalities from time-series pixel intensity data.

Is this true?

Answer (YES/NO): YES